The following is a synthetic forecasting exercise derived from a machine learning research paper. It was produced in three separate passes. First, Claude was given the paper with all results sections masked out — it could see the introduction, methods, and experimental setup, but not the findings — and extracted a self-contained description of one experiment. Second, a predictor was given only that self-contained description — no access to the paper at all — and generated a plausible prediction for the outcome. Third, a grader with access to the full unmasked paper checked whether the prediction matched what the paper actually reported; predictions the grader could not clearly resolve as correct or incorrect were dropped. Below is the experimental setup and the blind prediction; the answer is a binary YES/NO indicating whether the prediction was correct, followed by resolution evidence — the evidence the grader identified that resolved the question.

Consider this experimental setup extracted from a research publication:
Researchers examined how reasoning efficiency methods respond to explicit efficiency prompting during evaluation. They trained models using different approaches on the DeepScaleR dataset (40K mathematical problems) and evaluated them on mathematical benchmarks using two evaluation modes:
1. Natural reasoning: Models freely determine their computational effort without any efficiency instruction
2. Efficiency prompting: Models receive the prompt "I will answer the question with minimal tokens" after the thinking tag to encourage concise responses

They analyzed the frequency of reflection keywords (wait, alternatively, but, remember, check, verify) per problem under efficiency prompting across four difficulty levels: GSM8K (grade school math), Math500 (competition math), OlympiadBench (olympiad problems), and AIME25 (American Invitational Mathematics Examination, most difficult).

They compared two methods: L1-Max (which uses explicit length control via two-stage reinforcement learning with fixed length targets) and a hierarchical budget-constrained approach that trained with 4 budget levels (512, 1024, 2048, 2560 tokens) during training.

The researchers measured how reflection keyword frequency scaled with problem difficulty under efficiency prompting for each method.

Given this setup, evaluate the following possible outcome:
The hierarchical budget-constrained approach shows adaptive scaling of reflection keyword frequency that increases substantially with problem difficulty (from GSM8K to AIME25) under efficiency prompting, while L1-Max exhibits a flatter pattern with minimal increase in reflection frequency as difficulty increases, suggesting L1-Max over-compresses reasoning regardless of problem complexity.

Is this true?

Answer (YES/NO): YES